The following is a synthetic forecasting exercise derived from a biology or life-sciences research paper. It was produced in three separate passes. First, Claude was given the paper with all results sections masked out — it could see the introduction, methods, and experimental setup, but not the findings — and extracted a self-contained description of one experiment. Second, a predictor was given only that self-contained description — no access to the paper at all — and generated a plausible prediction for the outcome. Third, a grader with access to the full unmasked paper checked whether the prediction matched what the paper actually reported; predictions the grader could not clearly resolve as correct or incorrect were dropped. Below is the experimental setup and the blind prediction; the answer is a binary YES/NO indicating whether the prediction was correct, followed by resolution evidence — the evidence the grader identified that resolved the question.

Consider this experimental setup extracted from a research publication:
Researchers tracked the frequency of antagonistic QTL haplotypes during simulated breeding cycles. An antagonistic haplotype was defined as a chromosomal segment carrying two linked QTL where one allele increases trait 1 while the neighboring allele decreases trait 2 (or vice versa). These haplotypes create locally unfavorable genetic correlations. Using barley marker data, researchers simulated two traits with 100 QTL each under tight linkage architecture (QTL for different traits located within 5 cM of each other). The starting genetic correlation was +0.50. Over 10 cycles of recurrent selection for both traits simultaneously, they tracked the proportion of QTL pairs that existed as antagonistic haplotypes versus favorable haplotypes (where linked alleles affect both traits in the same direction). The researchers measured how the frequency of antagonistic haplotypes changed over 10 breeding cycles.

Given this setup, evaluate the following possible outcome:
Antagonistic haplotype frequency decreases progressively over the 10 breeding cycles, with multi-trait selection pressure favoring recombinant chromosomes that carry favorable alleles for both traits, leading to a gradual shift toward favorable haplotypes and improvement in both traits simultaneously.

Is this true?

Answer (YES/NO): YES